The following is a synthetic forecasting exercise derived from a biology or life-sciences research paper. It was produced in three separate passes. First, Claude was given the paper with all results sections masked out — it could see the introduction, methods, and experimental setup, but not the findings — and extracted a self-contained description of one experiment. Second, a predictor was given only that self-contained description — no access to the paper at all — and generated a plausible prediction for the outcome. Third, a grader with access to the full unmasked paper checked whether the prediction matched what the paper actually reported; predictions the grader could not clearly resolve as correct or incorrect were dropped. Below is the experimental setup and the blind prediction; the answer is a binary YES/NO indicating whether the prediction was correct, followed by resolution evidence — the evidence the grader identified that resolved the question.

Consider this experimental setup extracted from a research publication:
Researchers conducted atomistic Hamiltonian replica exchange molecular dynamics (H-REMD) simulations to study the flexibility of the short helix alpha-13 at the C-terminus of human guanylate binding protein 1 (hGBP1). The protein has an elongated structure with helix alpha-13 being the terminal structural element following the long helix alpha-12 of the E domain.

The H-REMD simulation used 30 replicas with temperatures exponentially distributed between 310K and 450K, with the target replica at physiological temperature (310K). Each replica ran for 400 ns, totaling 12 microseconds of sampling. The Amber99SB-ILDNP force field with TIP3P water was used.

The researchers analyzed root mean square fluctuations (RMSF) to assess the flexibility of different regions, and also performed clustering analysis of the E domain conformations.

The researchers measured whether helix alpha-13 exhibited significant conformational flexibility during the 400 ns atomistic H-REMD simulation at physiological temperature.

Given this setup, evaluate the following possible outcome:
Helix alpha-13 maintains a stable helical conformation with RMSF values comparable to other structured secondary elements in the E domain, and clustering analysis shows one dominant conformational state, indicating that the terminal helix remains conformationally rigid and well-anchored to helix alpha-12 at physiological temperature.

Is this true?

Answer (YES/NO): YES